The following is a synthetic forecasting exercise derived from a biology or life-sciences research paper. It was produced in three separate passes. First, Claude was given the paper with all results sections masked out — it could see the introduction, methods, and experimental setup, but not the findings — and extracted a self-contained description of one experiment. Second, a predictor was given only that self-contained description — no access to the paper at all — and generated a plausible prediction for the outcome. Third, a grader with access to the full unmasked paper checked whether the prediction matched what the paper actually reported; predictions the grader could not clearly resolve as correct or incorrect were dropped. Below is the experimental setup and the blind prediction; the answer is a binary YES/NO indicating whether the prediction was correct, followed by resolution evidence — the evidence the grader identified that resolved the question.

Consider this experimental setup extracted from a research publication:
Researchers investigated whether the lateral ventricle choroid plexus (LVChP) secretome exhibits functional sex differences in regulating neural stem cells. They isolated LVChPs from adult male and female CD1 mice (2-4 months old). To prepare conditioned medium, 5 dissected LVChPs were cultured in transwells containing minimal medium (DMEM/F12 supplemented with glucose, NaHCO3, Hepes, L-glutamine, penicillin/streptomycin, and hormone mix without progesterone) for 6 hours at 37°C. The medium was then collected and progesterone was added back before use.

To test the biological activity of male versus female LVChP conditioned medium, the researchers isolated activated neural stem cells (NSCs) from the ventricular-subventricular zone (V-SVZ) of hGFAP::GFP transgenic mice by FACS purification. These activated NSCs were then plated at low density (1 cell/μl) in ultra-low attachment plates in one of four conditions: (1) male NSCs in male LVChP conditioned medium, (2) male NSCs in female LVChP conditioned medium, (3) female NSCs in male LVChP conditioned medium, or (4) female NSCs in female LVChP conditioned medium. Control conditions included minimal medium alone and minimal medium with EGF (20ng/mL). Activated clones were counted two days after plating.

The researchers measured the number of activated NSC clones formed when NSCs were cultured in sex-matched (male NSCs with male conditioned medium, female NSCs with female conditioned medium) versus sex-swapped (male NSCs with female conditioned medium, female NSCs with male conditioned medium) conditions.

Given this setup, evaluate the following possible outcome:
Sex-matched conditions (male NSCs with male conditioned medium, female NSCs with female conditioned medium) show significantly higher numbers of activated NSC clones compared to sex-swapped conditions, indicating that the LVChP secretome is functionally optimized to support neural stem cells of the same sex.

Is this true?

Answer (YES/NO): NO